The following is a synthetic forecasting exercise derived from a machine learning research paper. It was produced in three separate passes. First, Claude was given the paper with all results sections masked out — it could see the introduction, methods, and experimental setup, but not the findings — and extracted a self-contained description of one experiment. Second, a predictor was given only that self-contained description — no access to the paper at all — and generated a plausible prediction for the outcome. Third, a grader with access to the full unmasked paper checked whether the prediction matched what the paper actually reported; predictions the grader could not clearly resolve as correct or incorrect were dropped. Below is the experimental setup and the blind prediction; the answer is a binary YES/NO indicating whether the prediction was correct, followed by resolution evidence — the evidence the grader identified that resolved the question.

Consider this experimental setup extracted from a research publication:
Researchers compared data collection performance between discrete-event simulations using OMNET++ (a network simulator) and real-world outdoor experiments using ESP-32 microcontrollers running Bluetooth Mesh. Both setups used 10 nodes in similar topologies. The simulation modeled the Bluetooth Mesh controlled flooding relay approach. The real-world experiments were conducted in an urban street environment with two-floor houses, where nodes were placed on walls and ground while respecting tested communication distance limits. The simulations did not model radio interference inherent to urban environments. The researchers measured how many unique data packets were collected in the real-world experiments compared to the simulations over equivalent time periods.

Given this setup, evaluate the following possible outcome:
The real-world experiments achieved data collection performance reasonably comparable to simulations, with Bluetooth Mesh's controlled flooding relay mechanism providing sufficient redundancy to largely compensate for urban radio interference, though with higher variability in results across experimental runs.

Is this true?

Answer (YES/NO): NO